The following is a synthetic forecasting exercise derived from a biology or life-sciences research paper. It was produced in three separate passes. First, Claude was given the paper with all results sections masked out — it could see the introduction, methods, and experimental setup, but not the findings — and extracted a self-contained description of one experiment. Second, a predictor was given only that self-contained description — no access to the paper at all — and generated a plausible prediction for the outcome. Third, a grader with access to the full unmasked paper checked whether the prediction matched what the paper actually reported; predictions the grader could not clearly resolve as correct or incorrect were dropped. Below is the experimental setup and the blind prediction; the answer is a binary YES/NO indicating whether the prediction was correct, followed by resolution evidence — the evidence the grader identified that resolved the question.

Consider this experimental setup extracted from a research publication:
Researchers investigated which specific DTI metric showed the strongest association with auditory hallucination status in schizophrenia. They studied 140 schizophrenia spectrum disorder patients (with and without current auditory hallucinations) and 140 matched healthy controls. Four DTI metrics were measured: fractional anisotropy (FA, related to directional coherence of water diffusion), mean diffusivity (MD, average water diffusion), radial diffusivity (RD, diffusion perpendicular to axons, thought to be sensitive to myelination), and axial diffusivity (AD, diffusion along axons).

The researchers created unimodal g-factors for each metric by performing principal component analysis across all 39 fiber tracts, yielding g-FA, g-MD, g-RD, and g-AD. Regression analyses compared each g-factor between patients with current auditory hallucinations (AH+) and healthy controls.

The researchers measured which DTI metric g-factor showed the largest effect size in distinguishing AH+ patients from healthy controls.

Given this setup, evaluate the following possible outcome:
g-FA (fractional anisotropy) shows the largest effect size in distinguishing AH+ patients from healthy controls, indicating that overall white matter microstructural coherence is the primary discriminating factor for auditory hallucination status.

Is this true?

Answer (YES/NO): NO